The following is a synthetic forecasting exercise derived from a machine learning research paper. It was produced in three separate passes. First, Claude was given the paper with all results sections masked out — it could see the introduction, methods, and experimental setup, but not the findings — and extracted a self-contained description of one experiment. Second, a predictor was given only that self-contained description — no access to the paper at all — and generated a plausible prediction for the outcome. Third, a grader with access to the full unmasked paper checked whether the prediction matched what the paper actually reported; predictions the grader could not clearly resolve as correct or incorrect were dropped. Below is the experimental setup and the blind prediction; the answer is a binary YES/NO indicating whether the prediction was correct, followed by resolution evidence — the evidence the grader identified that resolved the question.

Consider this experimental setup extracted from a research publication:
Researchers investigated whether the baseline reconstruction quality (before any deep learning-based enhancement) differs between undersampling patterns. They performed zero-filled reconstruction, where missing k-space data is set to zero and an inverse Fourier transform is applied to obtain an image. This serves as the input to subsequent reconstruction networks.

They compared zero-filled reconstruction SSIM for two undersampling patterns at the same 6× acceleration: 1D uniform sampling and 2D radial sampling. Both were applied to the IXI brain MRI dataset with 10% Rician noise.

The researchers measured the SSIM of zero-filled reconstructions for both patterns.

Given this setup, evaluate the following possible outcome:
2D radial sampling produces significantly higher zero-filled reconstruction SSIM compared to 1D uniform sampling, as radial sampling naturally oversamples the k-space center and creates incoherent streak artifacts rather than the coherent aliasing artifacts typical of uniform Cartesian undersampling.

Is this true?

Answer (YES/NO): NO